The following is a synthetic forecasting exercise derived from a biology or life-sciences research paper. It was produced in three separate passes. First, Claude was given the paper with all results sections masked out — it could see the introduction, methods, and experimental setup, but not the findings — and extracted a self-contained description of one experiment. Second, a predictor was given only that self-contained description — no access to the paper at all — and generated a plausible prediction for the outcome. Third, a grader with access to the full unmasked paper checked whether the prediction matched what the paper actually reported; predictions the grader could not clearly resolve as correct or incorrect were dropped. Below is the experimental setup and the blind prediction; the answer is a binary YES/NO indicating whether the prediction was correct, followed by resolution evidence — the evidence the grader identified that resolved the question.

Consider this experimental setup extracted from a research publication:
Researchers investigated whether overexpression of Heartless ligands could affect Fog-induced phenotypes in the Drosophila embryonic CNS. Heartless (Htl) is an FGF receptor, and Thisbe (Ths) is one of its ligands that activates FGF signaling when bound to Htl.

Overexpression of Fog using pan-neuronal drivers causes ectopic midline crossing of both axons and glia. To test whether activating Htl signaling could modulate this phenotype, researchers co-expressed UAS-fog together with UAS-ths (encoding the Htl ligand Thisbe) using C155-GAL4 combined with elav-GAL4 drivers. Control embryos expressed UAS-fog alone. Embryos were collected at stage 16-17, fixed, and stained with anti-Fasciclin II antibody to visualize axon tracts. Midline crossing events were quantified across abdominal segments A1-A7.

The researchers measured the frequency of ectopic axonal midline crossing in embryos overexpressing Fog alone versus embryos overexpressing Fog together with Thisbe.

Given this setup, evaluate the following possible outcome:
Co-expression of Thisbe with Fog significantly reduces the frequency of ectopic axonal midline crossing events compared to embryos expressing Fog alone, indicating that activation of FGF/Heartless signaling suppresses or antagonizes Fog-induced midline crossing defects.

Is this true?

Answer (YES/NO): NO